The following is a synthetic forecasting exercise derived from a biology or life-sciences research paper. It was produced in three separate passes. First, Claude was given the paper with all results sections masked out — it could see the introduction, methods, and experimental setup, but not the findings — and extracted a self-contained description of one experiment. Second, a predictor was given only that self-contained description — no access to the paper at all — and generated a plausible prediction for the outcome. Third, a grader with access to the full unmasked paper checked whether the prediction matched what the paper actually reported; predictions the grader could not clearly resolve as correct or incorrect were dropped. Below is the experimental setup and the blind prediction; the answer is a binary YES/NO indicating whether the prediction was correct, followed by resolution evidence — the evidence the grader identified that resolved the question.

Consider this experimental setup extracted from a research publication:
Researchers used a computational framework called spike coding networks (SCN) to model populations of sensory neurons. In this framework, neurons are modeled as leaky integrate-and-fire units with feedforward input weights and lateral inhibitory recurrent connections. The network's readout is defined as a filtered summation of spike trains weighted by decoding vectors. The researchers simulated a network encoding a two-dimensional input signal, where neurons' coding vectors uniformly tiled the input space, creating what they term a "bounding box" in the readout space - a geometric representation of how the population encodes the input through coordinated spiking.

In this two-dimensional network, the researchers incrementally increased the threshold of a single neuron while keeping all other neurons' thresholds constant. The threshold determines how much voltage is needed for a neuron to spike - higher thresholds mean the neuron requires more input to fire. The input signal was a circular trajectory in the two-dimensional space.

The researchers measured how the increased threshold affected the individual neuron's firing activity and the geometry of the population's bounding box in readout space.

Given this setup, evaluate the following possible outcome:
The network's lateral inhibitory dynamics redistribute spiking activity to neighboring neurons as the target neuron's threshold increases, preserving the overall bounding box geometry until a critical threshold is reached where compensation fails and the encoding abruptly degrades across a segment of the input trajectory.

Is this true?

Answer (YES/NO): NO